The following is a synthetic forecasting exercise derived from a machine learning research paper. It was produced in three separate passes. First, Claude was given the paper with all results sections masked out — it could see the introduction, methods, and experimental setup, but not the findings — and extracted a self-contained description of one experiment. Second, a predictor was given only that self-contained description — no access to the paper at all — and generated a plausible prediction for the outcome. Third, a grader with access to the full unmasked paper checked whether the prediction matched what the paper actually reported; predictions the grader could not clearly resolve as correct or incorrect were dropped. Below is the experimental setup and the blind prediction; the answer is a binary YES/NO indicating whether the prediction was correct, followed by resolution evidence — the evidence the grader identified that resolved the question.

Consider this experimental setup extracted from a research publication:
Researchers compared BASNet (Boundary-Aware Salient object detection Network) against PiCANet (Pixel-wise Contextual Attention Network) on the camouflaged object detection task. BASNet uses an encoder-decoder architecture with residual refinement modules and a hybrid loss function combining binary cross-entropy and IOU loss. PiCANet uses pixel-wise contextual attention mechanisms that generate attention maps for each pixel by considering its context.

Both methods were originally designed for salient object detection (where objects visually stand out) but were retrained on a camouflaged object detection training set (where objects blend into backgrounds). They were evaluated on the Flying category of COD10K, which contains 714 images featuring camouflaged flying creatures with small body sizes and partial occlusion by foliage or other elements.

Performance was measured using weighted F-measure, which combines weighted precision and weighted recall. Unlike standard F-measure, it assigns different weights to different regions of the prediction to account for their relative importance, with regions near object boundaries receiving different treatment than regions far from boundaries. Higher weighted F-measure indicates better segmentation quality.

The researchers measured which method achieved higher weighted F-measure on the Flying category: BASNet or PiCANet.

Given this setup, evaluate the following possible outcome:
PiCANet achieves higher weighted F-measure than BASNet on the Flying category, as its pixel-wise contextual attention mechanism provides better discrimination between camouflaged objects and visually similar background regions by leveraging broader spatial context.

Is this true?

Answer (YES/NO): NO